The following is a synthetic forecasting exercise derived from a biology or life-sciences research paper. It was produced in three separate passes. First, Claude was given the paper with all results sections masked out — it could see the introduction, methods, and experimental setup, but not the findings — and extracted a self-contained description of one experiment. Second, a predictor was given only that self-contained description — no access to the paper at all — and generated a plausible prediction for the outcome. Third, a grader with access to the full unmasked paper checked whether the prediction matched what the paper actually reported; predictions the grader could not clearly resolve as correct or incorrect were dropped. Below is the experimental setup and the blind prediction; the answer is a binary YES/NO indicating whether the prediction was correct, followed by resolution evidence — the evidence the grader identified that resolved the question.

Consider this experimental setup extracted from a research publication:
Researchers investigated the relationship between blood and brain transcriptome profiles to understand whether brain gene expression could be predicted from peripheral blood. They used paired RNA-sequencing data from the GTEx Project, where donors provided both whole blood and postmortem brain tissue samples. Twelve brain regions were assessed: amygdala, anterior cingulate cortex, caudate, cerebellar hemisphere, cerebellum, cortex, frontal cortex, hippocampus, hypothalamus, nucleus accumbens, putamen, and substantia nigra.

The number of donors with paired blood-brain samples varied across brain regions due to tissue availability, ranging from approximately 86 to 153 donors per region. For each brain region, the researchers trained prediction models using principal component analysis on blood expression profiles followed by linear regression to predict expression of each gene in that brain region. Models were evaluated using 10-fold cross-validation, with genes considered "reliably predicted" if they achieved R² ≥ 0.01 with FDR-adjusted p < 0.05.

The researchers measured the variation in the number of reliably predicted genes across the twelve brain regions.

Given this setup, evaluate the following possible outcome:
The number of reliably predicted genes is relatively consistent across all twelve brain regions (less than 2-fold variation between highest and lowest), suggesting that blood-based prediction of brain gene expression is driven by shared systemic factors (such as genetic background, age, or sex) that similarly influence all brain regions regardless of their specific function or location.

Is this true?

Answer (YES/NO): NO